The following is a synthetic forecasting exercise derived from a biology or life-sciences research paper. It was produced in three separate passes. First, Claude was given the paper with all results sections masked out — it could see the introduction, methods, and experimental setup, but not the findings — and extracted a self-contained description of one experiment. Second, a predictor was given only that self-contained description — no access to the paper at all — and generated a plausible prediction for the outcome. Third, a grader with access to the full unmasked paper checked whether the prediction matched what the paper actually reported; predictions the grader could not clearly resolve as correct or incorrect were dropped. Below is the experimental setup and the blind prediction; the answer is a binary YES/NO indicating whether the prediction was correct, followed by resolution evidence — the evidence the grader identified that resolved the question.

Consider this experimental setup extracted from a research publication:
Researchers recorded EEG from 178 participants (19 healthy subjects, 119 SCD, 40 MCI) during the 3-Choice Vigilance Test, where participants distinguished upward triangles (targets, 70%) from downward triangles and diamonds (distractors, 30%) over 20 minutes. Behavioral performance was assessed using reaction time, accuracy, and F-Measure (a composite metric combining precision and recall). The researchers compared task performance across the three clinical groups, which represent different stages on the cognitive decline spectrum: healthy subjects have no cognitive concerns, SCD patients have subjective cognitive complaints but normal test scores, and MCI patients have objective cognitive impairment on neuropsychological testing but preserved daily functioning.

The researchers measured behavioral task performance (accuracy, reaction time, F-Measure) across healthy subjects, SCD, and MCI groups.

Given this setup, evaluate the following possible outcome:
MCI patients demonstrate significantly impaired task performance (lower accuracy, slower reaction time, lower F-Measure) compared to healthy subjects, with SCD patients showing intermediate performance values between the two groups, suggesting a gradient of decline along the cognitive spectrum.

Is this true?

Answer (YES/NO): NO